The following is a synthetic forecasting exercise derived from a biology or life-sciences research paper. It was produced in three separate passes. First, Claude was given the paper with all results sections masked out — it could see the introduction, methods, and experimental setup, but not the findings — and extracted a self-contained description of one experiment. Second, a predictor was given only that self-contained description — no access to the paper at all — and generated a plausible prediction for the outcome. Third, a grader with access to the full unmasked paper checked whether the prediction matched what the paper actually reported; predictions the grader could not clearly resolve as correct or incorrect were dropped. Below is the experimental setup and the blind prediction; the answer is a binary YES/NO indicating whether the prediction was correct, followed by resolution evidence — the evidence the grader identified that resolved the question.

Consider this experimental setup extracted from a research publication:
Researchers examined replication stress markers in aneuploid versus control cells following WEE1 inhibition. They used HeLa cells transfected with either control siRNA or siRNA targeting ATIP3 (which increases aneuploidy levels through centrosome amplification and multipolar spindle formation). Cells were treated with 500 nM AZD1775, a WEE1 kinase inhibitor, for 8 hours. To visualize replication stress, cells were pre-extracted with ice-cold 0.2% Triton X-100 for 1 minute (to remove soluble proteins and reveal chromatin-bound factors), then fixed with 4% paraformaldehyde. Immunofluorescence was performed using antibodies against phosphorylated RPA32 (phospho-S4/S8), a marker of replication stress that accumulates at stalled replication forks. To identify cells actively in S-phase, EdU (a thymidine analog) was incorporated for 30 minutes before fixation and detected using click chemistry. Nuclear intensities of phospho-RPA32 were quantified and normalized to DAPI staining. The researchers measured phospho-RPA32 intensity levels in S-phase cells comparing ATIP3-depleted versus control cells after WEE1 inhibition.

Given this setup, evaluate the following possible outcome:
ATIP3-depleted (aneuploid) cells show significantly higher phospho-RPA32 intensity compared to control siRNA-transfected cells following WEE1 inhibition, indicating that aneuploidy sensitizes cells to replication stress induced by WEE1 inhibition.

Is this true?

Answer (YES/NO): YES